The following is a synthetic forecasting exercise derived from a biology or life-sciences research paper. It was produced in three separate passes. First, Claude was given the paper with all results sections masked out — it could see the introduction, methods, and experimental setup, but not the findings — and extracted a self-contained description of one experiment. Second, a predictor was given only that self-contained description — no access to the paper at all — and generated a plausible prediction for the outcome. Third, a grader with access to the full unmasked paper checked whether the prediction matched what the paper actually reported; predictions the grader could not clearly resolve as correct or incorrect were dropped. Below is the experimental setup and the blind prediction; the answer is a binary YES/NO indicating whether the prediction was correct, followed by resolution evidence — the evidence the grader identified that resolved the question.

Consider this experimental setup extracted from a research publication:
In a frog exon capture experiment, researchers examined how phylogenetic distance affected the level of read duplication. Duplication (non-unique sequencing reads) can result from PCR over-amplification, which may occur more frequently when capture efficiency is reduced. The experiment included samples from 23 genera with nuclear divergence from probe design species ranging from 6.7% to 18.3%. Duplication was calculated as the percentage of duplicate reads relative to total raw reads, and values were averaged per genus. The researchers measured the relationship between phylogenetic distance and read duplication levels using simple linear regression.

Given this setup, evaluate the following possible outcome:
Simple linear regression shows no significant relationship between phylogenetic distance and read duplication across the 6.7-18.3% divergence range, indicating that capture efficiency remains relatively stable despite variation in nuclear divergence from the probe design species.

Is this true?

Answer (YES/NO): YES